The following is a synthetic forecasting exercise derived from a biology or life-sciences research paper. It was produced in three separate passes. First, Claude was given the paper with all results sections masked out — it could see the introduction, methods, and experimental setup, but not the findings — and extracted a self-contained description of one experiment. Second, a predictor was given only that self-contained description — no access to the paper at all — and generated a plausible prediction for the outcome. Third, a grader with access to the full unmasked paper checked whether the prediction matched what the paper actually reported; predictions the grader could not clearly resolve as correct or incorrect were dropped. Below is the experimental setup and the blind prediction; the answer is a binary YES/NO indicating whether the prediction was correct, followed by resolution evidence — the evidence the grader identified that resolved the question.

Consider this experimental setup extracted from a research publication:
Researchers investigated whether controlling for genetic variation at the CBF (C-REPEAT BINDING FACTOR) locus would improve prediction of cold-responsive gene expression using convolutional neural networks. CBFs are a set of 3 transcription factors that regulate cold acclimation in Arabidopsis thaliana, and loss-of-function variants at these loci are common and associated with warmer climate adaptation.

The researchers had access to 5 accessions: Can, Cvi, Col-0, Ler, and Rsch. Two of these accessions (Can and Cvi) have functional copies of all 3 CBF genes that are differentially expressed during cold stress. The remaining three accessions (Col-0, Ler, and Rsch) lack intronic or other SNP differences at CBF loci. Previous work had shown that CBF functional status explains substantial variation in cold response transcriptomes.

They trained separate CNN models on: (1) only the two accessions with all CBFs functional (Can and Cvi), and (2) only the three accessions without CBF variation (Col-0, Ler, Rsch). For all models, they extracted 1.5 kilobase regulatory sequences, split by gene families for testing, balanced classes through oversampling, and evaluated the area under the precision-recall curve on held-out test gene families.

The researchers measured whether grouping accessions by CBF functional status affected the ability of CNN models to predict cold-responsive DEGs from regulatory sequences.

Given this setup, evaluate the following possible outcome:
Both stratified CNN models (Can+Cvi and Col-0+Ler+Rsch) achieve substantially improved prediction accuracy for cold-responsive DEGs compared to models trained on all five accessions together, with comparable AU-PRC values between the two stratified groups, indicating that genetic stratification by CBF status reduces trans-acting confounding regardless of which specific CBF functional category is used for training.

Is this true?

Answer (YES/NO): NO